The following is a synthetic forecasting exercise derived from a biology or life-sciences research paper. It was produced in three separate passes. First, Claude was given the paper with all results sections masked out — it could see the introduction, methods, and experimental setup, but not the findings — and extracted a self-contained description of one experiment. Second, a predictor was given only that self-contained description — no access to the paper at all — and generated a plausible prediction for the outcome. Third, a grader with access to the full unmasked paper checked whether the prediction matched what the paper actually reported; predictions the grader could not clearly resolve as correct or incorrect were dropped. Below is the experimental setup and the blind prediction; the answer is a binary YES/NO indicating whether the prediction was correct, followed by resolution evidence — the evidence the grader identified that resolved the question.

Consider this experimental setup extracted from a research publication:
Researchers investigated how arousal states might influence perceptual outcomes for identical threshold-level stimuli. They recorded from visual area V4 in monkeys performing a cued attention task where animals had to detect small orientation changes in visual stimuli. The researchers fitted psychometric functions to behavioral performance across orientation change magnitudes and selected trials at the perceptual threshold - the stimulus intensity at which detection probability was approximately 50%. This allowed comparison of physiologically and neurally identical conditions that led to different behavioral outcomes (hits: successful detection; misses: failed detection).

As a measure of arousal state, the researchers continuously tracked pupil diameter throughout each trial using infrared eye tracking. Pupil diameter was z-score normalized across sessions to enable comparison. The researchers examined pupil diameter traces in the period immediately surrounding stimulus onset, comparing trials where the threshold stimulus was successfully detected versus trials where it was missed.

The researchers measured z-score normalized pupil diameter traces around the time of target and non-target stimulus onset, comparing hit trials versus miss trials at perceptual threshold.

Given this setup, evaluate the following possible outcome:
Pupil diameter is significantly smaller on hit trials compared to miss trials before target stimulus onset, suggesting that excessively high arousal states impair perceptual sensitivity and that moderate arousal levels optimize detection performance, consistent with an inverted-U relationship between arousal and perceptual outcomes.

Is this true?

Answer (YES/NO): NO